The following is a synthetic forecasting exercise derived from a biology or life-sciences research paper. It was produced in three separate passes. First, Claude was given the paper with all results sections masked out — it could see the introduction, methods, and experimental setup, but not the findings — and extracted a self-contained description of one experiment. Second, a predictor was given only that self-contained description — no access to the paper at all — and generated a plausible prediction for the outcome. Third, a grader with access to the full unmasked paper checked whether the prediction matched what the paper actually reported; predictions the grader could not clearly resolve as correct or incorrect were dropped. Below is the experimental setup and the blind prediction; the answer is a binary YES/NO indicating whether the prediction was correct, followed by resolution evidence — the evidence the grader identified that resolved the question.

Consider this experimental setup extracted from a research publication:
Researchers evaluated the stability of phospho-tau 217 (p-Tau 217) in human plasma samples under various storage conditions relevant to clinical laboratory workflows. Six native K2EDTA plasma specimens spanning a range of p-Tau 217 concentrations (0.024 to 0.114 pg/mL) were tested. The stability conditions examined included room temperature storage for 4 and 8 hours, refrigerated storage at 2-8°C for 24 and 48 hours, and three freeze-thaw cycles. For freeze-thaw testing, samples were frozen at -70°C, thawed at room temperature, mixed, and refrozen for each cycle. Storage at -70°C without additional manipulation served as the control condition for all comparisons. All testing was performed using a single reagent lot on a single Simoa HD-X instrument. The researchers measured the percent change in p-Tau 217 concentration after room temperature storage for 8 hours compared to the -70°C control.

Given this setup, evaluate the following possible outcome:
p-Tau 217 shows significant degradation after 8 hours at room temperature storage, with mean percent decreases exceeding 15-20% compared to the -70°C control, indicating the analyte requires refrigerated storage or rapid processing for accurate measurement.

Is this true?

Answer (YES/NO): NO